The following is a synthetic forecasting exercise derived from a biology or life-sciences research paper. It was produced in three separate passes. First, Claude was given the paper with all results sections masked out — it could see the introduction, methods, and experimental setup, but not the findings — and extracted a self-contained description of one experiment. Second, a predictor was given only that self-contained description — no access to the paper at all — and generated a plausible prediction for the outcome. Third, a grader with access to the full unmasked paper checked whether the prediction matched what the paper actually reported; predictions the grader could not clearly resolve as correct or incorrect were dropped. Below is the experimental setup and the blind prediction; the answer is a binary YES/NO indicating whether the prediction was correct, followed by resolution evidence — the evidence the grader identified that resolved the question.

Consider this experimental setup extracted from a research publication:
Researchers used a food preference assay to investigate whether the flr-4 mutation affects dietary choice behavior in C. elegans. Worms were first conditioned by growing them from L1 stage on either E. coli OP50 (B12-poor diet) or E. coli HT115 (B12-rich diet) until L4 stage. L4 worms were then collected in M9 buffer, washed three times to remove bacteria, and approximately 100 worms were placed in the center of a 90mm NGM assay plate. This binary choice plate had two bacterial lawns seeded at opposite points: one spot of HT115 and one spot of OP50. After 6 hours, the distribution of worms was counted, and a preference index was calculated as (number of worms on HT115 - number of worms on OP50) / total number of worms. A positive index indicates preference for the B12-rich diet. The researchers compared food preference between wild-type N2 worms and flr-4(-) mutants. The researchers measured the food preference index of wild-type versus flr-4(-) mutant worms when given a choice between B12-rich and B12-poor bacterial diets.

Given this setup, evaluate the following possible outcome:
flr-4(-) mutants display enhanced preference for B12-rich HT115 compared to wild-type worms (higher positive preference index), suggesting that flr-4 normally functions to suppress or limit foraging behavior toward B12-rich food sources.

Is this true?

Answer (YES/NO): YES